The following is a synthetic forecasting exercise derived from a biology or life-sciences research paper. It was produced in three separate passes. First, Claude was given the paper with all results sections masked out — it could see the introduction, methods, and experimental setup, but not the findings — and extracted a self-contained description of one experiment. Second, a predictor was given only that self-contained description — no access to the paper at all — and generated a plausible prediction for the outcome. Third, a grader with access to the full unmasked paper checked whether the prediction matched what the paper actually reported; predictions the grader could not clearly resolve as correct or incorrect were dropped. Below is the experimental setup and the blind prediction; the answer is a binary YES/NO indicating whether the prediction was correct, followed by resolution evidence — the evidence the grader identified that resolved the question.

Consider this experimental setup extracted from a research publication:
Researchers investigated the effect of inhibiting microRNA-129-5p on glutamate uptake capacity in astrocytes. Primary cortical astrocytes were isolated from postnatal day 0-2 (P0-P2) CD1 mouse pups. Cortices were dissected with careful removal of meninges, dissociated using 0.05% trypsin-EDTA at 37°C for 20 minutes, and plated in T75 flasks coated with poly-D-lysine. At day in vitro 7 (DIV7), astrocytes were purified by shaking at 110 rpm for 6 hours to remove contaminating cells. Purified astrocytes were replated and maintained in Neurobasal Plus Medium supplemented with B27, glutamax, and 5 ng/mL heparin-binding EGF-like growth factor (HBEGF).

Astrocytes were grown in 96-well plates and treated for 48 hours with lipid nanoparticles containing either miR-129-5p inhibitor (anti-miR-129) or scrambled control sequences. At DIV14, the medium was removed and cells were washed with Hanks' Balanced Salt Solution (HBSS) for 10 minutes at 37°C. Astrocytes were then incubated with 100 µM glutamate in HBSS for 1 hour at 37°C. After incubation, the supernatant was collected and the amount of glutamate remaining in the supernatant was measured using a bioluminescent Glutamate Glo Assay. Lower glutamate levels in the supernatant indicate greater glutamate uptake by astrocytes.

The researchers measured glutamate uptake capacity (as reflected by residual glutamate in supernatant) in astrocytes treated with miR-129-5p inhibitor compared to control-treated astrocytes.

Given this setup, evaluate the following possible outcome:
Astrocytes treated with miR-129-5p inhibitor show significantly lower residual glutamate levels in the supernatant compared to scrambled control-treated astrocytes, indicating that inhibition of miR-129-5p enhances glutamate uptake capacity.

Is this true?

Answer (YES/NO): NO